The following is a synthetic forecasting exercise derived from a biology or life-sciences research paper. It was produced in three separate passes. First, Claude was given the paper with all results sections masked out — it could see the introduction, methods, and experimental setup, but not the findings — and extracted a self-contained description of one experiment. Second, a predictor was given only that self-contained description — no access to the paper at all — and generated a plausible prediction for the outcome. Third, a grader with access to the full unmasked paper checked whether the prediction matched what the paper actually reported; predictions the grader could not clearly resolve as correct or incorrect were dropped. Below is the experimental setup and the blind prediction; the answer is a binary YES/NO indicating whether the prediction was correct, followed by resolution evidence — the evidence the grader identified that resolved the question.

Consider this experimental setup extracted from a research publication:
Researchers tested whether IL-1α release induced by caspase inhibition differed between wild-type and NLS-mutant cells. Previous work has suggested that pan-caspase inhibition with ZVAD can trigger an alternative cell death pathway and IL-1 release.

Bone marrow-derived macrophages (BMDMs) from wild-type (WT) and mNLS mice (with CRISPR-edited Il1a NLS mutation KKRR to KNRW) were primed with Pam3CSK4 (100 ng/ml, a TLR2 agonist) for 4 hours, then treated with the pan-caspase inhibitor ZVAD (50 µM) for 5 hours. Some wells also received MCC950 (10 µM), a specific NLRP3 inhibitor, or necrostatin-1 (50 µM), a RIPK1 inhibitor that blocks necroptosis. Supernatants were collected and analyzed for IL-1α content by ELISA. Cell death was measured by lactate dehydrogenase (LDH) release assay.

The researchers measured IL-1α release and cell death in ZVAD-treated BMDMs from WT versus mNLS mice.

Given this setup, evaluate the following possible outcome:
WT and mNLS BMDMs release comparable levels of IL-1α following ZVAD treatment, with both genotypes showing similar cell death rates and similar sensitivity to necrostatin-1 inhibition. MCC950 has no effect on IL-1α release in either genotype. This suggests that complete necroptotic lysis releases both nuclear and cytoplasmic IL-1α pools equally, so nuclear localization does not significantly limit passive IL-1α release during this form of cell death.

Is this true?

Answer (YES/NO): NO